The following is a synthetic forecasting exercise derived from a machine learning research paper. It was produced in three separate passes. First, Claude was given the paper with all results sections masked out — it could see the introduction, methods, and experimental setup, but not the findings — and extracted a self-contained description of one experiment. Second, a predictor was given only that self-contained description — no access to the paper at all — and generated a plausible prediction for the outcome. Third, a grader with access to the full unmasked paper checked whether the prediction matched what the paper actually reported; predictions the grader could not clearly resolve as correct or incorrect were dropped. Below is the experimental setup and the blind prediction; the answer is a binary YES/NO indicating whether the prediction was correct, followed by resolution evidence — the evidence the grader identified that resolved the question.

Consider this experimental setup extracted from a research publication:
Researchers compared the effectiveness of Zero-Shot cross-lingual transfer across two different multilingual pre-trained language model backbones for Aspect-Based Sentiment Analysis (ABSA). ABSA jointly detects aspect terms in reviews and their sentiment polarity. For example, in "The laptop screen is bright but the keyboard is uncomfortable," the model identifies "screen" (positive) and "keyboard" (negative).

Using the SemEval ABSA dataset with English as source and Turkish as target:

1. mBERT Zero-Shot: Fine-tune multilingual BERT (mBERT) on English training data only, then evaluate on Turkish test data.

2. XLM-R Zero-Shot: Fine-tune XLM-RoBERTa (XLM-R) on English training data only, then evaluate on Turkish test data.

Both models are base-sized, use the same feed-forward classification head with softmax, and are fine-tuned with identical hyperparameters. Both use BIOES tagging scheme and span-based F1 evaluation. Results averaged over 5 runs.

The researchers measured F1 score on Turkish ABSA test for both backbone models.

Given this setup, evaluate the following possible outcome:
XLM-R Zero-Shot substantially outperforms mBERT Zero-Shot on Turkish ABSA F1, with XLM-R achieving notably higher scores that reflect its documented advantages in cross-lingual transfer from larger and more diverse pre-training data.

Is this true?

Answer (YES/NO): YES